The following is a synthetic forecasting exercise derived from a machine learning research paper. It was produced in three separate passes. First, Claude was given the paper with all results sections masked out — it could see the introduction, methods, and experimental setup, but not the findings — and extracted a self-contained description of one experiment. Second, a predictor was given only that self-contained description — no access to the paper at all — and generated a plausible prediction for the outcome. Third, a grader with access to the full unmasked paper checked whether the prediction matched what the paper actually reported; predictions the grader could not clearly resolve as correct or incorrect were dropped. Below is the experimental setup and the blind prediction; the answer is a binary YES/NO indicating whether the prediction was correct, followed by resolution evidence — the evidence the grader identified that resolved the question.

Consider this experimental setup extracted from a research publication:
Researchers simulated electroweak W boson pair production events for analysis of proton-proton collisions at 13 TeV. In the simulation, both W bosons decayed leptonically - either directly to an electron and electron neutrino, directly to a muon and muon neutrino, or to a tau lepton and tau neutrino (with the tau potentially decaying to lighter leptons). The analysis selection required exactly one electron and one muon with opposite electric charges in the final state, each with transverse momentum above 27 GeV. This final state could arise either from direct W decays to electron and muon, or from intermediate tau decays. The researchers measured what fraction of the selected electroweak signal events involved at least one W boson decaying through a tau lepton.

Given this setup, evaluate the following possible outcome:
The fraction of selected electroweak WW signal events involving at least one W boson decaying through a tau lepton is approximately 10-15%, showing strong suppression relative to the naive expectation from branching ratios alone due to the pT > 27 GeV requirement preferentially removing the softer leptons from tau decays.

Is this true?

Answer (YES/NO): YES